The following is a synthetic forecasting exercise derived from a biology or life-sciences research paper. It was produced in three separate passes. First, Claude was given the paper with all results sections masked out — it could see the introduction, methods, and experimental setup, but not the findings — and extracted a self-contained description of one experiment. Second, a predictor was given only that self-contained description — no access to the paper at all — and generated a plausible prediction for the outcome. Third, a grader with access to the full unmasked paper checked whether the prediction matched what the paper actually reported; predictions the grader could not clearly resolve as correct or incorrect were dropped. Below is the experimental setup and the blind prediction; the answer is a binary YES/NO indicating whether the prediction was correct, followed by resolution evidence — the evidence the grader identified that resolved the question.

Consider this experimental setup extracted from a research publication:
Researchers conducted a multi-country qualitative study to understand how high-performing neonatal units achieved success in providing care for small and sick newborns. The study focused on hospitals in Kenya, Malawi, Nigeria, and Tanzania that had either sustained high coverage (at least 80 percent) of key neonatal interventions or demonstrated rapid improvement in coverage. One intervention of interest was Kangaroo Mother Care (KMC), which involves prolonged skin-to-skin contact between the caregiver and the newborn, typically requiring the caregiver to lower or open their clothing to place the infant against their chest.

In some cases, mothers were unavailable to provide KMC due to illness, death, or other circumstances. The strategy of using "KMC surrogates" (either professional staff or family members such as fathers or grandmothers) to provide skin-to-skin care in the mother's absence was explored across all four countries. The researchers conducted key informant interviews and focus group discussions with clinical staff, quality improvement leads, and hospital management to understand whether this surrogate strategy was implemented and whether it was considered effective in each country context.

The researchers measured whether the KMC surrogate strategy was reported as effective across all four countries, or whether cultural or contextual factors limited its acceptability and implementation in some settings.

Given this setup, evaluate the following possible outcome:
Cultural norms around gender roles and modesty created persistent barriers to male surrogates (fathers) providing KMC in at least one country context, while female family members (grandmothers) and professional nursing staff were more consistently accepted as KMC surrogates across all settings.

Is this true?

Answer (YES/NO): NO